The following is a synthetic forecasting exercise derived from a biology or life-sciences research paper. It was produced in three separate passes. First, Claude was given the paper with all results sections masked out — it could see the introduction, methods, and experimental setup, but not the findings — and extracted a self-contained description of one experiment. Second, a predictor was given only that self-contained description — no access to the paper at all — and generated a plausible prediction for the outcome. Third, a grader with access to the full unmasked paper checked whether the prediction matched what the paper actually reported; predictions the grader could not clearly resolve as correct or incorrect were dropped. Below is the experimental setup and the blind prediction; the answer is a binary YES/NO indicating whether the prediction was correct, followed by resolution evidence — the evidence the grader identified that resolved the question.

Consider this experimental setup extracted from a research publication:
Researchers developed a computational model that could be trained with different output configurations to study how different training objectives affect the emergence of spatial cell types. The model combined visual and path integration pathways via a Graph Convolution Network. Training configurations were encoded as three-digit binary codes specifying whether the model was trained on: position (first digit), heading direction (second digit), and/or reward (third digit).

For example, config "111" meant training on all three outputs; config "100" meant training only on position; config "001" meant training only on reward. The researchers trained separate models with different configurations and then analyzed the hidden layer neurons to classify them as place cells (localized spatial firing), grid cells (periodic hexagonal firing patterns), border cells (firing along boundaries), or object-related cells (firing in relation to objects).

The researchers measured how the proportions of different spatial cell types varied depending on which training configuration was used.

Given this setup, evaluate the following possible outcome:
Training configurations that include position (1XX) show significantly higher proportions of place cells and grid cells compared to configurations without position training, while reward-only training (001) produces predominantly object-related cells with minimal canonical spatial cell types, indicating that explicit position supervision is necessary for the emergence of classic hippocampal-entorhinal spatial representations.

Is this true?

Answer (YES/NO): NO